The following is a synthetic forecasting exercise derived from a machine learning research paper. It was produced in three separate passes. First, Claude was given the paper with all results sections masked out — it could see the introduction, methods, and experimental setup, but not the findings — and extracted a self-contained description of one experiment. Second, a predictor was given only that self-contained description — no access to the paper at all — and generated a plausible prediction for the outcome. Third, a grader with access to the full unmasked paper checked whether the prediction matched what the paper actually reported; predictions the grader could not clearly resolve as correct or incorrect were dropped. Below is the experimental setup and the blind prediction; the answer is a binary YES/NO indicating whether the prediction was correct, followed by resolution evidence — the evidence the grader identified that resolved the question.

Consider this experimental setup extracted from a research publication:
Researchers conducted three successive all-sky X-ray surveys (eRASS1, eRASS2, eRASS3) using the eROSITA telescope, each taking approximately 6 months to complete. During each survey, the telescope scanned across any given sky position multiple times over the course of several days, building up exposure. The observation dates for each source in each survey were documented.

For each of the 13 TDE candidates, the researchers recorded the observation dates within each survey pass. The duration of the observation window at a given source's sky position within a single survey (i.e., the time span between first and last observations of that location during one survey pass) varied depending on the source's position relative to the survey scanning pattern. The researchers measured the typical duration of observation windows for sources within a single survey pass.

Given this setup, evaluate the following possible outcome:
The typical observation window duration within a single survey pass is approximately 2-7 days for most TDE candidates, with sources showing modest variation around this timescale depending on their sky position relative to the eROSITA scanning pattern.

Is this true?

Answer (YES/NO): NO